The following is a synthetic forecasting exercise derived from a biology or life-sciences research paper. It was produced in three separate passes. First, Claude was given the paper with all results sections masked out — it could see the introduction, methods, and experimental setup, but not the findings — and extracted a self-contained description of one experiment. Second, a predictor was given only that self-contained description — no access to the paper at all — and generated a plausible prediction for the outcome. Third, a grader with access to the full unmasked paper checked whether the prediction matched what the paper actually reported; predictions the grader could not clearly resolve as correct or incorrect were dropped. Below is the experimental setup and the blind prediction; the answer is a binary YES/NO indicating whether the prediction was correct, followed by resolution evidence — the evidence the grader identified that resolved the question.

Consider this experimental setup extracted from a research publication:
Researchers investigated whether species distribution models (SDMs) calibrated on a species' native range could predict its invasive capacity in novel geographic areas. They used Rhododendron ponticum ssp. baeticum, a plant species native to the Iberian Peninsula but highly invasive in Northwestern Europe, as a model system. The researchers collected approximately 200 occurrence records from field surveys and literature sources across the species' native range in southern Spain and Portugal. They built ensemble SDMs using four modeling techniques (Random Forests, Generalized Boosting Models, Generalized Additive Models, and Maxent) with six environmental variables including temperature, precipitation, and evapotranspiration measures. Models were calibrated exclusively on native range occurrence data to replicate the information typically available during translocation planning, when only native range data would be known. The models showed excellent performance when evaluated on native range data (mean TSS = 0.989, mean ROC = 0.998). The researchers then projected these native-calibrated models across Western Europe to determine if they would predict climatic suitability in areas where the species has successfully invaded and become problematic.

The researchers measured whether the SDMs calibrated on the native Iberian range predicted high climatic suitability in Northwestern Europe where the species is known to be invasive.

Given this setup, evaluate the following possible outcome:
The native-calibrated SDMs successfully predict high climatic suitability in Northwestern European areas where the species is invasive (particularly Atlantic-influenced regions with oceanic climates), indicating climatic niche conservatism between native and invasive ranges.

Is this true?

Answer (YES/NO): NO